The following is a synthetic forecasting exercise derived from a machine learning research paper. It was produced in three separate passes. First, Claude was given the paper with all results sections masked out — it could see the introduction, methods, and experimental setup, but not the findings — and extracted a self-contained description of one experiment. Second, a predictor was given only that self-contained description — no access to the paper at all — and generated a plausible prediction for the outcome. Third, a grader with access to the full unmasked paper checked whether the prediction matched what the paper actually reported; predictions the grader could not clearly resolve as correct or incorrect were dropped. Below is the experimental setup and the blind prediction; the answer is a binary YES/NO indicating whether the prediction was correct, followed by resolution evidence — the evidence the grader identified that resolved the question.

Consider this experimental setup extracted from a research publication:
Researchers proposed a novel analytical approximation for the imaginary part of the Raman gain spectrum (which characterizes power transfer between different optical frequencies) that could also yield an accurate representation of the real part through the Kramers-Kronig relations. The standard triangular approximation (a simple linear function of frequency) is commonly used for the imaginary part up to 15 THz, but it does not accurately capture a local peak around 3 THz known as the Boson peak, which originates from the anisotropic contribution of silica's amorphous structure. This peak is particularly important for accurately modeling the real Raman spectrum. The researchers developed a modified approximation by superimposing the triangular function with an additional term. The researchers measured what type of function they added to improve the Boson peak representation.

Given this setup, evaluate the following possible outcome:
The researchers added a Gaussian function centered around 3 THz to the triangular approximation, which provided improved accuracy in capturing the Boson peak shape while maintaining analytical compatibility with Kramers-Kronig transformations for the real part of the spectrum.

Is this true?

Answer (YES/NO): NO